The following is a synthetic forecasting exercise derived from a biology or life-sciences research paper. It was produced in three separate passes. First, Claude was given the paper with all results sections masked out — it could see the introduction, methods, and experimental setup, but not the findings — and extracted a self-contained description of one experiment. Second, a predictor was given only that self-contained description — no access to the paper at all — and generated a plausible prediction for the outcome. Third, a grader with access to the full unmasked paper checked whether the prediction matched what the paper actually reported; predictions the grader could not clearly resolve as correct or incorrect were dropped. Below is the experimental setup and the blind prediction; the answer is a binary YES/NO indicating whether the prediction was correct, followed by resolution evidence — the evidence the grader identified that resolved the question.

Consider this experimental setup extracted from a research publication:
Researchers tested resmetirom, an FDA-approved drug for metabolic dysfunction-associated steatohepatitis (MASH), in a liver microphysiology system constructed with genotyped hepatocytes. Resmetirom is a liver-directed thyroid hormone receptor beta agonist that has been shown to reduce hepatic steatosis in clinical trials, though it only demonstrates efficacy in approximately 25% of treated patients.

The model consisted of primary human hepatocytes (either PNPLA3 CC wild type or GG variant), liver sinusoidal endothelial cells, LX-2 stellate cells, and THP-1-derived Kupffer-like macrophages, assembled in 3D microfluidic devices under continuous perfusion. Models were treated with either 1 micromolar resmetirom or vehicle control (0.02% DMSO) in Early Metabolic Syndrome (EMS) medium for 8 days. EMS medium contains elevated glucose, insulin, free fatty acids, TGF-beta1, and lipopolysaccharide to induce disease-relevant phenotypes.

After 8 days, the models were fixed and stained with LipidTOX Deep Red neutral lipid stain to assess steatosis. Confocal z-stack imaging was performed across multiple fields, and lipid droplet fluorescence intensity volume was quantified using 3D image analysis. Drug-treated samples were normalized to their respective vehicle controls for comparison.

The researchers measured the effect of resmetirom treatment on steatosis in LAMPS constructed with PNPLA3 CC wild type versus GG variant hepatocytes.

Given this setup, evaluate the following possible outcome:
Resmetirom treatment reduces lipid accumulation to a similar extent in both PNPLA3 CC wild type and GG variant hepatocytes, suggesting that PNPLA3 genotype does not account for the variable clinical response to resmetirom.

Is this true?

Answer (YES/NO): NO